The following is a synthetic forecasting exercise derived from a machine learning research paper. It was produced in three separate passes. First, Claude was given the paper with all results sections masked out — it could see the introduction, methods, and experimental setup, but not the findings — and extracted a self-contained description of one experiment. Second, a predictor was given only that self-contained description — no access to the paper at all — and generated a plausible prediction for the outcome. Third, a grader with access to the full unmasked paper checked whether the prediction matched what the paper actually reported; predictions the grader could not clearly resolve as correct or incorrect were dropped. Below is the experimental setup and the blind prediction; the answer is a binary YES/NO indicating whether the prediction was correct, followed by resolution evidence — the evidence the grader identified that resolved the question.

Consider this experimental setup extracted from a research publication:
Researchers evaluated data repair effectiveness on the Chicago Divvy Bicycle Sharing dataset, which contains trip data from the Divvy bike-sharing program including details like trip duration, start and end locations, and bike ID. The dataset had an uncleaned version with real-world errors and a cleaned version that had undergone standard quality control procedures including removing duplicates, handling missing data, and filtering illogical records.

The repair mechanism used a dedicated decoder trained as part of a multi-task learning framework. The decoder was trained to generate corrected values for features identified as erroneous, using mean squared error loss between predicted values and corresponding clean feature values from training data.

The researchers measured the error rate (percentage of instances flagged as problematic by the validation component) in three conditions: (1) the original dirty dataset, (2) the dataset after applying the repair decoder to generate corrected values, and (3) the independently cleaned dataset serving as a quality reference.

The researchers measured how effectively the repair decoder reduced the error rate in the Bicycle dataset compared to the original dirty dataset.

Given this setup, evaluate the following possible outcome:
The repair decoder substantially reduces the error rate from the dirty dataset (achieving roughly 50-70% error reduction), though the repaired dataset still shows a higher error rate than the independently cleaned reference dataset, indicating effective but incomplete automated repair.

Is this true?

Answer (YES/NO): NO